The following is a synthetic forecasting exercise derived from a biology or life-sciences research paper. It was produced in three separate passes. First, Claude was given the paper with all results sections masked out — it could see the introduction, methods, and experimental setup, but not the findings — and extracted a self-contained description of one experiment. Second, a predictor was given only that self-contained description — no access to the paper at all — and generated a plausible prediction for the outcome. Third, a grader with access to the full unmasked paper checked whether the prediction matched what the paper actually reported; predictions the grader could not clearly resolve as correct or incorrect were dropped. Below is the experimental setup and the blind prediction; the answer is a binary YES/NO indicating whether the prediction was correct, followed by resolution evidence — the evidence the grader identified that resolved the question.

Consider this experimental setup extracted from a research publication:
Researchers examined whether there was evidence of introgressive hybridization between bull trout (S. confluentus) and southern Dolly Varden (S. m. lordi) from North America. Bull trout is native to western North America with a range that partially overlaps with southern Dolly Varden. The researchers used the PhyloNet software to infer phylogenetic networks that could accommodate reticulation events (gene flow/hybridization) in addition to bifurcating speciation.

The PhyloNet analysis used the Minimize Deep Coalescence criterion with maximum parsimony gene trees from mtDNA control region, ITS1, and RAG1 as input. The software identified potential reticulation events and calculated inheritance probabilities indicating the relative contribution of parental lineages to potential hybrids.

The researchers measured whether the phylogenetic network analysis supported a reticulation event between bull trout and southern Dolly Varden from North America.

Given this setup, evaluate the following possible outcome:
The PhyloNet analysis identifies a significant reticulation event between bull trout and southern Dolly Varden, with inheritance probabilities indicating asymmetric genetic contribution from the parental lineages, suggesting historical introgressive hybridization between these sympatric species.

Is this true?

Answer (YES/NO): NO